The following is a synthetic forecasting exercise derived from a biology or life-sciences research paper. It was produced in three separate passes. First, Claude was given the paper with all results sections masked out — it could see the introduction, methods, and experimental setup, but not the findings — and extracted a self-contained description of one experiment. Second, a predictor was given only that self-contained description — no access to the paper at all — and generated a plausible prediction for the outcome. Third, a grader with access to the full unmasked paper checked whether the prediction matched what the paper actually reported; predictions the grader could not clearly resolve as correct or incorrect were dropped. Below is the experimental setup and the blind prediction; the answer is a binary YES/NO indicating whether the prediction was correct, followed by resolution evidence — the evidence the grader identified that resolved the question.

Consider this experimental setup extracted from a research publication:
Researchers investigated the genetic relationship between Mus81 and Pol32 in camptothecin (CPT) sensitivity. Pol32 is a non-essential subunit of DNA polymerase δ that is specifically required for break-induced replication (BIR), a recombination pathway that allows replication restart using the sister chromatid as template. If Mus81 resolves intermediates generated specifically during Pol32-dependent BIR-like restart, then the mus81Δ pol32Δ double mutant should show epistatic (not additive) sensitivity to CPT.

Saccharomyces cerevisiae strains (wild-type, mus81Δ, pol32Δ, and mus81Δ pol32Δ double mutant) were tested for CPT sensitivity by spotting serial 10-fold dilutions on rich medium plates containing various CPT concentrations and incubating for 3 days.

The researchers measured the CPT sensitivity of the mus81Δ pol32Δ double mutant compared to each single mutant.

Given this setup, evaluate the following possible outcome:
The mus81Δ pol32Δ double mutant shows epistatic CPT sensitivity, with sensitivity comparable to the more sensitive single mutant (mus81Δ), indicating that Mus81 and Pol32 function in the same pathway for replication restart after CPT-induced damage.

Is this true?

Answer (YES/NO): NO